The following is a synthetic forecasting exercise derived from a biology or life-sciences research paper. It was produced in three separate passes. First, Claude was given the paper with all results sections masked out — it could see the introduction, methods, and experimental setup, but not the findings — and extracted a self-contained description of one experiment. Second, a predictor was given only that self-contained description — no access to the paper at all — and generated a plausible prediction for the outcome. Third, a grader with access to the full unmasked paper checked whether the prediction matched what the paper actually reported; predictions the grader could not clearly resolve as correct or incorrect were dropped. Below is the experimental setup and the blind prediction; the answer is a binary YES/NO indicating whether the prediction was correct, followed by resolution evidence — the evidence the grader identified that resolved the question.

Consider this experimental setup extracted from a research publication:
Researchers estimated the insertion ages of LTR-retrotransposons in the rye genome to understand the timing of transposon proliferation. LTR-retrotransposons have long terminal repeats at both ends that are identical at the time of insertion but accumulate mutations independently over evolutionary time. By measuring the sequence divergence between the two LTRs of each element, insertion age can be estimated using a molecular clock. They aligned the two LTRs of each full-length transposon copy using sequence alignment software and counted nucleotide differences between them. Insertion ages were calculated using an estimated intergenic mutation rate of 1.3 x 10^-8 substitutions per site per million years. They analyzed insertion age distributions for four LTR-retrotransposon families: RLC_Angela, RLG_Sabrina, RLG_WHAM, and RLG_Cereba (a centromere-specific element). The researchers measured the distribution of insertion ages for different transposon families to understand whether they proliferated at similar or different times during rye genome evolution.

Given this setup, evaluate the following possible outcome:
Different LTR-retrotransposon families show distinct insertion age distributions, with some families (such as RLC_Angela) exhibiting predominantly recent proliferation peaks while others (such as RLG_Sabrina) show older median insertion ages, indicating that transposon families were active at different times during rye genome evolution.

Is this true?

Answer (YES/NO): YES